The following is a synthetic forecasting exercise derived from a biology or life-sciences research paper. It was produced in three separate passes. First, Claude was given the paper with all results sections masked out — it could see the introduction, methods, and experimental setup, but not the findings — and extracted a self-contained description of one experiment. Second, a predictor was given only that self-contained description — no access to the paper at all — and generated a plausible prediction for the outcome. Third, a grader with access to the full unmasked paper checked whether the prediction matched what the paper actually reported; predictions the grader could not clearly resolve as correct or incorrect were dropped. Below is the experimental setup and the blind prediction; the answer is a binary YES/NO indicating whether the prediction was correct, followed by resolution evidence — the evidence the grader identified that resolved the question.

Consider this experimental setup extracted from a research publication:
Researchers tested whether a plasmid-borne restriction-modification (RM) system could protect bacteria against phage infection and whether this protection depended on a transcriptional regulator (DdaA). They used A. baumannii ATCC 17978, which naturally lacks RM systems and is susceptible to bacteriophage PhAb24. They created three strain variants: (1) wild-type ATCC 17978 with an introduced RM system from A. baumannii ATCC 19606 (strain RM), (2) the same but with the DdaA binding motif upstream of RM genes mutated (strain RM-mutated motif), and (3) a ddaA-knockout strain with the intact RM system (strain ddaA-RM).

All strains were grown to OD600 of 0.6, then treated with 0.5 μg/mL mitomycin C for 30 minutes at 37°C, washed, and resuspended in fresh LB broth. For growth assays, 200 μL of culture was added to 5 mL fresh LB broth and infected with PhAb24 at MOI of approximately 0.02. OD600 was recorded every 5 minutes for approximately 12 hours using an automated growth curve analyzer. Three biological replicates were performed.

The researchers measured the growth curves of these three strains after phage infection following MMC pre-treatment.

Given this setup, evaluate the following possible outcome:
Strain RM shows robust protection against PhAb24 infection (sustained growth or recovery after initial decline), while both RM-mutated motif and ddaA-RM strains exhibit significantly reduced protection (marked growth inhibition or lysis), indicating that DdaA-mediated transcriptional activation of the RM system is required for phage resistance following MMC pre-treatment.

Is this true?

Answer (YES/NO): YES